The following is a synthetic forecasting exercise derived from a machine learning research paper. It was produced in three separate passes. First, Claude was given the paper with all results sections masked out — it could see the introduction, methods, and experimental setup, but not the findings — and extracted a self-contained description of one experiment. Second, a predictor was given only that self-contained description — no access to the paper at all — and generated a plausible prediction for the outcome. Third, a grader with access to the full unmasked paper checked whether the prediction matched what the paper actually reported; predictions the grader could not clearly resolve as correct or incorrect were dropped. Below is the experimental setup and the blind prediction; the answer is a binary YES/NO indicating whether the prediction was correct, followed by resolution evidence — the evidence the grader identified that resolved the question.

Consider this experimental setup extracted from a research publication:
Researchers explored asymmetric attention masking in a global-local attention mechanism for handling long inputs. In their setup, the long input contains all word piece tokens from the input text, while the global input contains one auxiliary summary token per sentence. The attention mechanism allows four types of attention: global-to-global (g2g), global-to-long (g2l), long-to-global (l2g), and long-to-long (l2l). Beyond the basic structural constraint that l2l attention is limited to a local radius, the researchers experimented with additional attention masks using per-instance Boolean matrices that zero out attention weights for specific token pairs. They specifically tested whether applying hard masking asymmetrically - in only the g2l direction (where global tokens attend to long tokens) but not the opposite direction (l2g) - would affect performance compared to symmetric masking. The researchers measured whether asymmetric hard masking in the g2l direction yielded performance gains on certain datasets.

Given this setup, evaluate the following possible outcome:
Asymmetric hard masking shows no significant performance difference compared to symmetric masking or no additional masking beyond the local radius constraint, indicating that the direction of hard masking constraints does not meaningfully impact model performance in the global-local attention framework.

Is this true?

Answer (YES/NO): NO